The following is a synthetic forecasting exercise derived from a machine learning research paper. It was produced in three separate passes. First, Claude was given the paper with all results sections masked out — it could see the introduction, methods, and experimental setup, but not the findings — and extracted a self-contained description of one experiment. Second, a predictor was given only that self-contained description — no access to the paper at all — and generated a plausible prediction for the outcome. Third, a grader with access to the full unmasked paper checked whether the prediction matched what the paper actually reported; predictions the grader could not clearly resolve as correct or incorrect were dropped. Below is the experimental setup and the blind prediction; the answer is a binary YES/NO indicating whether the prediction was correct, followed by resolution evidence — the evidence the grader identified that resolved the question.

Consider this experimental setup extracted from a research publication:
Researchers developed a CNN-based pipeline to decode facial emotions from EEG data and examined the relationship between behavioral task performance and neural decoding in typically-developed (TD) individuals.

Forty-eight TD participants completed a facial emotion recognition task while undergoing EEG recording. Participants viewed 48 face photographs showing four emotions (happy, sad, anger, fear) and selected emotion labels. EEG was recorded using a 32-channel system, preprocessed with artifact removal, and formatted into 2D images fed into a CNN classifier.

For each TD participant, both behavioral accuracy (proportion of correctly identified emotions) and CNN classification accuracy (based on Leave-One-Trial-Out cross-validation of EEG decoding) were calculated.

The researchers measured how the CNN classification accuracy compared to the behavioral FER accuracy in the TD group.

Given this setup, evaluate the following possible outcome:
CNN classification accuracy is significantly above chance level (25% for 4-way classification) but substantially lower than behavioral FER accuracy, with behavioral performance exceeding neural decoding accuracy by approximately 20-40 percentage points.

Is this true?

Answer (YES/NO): NO